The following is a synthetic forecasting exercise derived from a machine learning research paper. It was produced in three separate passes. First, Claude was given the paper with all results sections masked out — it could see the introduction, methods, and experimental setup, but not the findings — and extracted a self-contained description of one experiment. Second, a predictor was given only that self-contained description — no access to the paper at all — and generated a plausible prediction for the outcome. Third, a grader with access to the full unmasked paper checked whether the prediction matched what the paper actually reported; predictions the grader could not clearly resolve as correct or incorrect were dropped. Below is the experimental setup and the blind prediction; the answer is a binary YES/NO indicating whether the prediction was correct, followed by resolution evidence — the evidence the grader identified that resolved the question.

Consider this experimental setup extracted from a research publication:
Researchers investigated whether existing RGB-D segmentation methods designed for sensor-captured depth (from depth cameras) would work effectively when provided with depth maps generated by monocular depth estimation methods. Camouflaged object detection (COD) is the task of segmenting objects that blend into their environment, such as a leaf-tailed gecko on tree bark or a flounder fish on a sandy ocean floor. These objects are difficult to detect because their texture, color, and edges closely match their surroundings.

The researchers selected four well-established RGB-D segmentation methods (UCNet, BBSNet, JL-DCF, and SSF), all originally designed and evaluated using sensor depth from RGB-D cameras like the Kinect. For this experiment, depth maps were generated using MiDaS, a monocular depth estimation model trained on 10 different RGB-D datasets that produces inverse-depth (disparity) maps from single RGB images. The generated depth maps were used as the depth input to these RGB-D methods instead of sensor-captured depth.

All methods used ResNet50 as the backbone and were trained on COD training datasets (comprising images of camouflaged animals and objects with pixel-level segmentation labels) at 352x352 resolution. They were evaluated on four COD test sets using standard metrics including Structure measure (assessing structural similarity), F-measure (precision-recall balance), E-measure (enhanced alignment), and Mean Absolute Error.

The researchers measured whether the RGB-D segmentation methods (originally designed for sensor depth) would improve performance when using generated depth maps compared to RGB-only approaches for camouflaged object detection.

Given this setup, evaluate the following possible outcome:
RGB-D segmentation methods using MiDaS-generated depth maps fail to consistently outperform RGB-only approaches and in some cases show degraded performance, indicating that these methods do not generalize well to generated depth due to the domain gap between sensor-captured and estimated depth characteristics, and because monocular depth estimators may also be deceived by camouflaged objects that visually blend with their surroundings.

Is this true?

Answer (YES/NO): YES